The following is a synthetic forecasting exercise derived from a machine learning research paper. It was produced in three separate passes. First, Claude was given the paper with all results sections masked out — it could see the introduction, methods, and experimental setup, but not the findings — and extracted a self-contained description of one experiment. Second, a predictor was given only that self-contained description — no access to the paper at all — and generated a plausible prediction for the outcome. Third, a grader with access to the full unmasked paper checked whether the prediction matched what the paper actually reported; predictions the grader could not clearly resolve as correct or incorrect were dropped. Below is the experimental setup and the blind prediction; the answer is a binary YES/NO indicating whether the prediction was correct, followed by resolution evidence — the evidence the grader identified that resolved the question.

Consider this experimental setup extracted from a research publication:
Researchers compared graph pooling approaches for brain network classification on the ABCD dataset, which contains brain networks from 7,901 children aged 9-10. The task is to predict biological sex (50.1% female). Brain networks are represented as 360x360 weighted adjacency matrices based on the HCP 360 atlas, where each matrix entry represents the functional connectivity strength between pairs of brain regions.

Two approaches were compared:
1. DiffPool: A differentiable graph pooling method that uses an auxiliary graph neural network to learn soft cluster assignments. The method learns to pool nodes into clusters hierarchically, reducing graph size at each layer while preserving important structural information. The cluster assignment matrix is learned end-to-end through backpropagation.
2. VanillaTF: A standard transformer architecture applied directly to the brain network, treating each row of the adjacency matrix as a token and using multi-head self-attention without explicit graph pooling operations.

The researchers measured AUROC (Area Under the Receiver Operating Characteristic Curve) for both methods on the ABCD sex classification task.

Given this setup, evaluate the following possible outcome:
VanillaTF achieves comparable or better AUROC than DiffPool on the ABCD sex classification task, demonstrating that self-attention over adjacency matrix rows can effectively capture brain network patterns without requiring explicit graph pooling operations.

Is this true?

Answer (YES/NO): YES